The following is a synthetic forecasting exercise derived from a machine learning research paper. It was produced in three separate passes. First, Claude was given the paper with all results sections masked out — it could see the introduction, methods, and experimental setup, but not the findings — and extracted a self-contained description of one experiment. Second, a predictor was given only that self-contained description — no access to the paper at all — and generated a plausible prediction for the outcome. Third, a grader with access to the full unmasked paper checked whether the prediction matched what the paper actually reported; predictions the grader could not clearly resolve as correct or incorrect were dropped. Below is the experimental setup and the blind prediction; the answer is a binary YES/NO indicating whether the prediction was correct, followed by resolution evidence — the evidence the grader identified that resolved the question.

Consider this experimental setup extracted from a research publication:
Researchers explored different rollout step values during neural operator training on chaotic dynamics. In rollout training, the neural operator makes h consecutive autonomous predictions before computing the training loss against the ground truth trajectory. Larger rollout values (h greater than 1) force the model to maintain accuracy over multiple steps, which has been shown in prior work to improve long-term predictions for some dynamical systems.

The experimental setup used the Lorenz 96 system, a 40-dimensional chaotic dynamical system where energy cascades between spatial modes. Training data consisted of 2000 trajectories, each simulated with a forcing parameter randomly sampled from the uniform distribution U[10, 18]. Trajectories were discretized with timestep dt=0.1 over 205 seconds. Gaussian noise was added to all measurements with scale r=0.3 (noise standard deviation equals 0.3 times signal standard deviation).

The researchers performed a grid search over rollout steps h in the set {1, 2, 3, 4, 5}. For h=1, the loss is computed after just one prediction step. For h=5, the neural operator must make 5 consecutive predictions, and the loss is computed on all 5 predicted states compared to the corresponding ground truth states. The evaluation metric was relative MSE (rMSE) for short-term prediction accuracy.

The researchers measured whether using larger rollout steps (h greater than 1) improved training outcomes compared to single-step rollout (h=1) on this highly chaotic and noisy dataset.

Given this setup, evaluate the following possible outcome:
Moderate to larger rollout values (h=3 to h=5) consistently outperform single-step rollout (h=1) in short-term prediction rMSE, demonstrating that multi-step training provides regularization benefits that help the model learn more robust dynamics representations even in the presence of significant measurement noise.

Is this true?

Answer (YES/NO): NO